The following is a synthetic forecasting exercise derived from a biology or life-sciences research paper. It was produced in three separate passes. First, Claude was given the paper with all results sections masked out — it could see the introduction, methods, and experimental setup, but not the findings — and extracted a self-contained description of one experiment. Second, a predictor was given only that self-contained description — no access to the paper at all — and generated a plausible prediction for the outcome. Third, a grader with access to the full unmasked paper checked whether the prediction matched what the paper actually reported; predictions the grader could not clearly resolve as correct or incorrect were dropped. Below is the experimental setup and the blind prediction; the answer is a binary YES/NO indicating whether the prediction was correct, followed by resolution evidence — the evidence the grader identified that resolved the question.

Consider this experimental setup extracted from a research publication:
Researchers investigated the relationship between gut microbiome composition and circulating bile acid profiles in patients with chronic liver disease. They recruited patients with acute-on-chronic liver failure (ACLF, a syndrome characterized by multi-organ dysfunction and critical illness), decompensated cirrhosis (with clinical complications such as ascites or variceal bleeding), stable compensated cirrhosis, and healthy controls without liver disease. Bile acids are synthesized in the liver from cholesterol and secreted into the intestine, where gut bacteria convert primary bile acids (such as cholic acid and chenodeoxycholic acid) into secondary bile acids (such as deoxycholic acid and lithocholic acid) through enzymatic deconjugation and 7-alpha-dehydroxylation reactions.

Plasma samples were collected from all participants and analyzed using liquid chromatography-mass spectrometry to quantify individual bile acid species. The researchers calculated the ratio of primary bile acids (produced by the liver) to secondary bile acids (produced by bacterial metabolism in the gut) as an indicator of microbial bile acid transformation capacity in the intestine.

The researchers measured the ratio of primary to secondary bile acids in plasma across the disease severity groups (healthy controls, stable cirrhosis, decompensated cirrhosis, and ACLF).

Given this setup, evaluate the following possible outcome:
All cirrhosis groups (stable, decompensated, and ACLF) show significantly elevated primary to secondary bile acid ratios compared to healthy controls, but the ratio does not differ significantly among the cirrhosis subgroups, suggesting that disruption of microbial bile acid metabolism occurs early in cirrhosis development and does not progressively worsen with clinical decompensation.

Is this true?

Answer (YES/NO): NO